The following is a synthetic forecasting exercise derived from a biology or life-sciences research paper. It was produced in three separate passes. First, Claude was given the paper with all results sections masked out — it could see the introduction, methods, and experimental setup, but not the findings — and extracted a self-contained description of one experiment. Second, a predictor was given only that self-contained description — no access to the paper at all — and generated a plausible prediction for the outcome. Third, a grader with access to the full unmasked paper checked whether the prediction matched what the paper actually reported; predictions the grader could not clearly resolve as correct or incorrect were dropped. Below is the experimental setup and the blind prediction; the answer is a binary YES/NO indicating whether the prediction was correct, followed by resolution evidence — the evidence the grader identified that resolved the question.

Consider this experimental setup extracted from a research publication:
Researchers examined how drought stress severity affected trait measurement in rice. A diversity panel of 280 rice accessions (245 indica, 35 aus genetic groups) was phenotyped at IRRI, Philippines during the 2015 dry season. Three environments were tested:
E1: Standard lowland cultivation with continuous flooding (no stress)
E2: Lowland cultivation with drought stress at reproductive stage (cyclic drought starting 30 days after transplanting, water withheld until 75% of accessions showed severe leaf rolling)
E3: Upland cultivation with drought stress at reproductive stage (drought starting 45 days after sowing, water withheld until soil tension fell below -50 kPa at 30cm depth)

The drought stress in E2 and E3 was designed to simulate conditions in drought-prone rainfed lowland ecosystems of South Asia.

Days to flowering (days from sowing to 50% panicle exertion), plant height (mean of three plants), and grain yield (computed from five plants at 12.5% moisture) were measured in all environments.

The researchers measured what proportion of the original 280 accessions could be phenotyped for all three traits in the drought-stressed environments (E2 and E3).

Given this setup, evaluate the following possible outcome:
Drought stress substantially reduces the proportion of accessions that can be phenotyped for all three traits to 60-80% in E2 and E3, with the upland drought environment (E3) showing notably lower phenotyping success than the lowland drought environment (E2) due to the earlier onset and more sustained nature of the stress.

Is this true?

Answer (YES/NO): NO